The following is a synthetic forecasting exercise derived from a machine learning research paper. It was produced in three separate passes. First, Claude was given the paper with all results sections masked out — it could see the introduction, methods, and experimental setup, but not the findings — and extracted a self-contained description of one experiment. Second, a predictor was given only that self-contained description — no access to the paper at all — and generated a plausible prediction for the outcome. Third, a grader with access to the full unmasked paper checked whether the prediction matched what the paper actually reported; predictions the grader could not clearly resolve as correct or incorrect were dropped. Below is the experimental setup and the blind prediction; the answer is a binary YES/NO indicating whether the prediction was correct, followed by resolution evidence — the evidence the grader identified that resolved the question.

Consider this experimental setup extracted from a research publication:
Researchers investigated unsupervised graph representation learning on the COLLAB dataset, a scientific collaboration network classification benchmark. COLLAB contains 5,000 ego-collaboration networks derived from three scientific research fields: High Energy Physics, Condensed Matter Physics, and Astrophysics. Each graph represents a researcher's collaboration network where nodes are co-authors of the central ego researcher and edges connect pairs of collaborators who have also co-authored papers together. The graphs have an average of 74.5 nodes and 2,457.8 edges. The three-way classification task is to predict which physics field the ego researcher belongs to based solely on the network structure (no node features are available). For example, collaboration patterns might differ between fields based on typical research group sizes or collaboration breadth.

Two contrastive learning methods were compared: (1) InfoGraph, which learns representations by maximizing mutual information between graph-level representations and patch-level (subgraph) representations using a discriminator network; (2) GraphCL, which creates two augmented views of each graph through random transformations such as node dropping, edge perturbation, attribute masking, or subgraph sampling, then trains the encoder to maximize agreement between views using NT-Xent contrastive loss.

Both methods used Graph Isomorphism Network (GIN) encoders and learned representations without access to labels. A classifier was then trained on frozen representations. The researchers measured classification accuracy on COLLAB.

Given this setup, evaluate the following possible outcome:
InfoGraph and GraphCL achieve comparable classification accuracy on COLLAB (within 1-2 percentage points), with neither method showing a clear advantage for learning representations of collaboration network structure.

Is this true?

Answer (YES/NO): YES